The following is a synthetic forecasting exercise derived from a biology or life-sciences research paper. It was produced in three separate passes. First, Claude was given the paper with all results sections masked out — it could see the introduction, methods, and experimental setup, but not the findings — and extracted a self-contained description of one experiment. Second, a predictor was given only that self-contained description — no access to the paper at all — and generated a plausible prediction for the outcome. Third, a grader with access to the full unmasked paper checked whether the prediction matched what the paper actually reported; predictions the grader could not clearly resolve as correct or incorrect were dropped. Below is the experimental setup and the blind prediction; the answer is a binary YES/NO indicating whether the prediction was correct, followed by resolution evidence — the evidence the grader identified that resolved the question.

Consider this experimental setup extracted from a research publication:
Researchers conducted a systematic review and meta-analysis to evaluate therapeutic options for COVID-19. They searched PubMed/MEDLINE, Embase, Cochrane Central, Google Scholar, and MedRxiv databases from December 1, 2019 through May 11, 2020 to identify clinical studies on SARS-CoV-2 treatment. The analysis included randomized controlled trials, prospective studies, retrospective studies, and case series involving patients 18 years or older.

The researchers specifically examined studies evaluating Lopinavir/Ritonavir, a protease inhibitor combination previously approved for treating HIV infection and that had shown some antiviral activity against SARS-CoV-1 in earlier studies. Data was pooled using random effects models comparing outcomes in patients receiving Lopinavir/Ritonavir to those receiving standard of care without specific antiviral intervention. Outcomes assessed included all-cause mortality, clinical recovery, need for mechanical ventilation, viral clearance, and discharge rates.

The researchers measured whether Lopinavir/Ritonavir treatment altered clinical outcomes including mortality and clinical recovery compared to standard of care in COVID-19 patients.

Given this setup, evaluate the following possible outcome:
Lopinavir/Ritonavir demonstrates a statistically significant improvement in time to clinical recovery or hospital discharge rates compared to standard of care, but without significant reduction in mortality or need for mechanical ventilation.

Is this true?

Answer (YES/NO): NO